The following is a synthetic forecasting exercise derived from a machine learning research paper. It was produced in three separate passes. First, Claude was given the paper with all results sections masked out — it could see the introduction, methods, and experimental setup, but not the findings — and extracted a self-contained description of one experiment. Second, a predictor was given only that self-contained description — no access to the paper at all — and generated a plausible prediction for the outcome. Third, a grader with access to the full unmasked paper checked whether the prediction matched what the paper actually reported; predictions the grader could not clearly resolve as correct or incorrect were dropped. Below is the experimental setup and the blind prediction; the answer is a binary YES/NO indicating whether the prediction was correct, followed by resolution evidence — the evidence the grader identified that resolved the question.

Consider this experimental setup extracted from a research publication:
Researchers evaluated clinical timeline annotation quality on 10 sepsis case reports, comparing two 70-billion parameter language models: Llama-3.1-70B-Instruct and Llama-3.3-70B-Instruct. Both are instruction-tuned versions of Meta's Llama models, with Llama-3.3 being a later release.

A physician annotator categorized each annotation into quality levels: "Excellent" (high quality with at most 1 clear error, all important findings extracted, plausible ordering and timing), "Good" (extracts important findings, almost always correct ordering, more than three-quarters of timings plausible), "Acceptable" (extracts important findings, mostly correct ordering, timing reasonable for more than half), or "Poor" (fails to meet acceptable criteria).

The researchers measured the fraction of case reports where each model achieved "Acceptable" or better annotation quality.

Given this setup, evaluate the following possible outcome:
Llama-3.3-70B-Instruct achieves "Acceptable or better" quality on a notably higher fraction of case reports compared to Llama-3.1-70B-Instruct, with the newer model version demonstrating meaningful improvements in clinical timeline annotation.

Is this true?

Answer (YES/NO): YES